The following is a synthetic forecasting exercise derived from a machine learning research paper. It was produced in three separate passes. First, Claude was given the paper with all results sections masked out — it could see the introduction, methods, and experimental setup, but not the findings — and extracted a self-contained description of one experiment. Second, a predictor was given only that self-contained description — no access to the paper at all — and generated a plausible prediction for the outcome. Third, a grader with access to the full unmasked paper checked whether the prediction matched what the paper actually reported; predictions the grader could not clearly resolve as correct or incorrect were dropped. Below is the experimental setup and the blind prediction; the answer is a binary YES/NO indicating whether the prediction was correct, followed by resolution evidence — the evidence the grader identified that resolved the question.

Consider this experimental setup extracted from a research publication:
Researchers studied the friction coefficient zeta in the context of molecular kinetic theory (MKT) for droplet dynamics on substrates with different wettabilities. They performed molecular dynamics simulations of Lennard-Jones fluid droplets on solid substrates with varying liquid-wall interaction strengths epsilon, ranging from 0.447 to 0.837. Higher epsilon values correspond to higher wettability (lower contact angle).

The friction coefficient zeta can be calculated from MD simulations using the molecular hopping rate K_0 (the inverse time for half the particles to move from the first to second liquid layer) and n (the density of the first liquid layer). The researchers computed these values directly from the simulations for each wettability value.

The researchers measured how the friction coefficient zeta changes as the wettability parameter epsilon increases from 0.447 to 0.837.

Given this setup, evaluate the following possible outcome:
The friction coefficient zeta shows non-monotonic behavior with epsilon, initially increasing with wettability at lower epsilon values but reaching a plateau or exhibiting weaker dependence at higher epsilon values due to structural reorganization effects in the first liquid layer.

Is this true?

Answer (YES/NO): NO